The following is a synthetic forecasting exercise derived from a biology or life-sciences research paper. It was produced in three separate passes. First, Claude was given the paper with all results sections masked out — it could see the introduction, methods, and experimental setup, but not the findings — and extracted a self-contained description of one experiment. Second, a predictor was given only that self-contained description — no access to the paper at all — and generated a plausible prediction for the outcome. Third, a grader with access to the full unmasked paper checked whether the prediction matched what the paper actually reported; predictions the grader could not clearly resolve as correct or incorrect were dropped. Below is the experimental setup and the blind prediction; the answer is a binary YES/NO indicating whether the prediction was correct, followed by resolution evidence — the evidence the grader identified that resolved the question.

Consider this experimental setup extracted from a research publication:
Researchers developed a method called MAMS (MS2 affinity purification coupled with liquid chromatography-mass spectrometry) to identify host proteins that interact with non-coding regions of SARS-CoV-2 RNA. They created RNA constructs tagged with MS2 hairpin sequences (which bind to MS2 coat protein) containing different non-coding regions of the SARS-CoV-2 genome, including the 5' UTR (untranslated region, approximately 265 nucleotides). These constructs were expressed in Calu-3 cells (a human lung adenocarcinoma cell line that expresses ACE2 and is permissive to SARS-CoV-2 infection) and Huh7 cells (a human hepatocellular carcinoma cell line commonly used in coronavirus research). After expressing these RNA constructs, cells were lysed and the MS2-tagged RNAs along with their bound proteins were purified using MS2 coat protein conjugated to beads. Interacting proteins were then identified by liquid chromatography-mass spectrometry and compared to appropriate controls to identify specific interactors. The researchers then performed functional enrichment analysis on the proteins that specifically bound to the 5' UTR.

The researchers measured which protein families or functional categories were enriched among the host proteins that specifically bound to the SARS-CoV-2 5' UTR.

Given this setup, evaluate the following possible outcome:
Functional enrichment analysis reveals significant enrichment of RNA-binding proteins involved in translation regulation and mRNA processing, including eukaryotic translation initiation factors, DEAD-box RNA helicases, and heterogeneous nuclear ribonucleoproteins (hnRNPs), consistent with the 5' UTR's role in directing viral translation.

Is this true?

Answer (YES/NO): NO